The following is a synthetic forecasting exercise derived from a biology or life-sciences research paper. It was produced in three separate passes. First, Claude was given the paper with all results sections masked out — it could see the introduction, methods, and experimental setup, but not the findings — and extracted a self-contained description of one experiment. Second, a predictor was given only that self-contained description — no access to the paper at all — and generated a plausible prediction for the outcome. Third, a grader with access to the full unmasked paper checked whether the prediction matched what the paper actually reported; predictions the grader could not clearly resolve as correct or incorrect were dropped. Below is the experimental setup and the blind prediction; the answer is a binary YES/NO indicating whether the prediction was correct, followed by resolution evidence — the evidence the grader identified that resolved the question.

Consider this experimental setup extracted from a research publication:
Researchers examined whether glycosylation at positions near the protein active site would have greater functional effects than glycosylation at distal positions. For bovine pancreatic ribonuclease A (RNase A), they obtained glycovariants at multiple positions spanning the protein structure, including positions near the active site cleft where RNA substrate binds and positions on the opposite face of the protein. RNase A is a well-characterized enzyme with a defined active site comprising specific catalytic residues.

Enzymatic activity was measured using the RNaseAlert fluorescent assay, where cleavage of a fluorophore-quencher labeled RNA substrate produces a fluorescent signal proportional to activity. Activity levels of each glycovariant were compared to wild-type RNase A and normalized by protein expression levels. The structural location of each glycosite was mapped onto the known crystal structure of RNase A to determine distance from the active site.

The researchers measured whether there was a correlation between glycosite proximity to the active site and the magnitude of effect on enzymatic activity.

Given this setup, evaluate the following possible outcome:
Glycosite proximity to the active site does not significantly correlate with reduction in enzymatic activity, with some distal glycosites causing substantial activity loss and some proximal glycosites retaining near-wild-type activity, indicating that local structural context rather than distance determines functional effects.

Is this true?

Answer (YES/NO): YES